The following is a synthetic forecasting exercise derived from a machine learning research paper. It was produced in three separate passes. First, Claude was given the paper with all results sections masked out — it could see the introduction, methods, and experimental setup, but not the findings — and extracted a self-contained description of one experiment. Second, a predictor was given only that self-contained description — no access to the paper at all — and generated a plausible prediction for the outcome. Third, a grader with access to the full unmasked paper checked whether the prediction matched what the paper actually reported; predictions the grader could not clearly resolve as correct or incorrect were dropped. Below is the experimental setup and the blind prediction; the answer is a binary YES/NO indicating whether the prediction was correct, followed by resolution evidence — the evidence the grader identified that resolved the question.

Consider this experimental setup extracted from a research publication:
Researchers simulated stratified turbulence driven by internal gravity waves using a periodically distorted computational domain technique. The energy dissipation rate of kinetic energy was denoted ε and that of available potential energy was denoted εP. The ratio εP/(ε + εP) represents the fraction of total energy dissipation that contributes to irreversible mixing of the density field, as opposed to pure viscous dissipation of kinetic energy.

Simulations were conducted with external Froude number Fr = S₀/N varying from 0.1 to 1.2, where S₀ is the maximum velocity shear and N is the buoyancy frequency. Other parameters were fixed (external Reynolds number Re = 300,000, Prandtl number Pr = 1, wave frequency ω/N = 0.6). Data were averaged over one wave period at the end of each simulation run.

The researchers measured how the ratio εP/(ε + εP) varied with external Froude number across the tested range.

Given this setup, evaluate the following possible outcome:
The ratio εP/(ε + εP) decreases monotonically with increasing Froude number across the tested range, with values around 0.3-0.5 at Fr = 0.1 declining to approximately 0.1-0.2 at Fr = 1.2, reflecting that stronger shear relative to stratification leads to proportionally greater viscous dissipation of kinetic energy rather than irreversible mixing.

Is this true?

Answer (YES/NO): NO